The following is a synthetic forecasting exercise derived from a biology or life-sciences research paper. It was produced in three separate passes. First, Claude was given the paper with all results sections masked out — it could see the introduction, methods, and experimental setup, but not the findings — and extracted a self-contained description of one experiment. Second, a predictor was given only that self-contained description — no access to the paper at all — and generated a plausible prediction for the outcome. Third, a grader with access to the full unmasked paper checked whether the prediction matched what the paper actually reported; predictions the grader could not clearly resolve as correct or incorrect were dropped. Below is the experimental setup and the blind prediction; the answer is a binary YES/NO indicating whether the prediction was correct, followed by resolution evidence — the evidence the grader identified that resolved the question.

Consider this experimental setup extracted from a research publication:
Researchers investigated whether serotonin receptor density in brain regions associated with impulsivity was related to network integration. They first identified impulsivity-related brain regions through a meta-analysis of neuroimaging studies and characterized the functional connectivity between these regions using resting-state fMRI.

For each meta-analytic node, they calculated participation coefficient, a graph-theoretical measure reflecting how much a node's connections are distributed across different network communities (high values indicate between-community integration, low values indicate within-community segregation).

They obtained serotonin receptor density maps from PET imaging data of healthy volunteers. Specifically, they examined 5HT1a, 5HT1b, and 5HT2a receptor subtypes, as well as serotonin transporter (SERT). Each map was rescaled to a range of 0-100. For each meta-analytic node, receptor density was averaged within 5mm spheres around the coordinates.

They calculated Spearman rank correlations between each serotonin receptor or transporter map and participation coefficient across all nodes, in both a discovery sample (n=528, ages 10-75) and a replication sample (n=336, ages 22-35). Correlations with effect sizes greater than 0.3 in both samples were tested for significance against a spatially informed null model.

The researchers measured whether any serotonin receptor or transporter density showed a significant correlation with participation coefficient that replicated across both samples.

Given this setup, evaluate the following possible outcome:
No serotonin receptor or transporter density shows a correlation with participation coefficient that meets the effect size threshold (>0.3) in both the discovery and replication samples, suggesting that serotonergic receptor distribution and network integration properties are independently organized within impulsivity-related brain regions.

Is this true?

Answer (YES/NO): YES